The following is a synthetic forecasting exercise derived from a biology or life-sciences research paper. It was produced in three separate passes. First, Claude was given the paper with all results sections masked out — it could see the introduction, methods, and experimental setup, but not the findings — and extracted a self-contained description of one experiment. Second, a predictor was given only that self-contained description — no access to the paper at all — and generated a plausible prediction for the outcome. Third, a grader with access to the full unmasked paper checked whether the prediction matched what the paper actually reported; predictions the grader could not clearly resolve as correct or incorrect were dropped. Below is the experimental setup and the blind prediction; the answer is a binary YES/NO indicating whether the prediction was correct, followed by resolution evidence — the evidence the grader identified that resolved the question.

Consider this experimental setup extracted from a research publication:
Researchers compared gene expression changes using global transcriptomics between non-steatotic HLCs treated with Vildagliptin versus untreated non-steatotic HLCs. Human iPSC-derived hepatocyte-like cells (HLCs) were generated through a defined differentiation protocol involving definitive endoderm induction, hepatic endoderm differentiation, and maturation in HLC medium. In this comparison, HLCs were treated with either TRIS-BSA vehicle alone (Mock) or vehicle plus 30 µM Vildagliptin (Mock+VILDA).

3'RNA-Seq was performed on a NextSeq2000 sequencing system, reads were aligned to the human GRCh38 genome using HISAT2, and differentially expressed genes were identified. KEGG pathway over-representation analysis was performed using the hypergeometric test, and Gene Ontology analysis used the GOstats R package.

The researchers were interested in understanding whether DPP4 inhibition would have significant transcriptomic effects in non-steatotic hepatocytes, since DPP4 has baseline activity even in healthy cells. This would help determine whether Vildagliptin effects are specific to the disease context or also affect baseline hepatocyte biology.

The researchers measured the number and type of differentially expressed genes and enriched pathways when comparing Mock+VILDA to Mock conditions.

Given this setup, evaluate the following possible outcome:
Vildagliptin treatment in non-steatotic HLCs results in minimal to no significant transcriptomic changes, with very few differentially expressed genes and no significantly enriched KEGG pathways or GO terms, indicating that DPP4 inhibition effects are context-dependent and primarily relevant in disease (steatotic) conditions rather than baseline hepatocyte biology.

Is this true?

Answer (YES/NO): NO